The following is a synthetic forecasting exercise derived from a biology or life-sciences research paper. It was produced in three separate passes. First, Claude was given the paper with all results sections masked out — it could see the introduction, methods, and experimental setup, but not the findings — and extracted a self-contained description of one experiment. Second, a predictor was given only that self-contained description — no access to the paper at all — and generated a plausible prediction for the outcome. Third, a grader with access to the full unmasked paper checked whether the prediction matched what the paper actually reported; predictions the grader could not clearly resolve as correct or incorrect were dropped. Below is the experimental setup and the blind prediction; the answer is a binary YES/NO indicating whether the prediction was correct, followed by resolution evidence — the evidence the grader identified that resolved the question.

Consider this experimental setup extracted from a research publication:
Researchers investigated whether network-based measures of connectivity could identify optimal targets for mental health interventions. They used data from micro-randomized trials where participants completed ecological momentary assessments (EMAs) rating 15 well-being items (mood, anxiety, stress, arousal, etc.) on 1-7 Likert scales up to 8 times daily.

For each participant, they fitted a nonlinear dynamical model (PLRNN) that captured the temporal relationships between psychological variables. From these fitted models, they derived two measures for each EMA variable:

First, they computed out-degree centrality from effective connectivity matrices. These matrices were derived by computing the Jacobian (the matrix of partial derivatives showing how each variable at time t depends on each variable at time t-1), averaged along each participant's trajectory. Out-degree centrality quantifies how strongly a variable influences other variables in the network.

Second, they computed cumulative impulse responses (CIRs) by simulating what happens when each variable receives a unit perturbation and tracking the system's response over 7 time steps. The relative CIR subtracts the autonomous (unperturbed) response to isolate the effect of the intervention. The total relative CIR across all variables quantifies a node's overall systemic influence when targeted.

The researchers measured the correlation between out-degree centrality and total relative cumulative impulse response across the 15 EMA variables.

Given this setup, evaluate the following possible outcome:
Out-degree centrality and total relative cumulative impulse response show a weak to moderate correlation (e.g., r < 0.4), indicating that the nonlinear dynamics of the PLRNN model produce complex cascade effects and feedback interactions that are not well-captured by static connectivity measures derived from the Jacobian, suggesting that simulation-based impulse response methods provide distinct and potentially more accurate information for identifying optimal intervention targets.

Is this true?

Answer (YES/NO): NO